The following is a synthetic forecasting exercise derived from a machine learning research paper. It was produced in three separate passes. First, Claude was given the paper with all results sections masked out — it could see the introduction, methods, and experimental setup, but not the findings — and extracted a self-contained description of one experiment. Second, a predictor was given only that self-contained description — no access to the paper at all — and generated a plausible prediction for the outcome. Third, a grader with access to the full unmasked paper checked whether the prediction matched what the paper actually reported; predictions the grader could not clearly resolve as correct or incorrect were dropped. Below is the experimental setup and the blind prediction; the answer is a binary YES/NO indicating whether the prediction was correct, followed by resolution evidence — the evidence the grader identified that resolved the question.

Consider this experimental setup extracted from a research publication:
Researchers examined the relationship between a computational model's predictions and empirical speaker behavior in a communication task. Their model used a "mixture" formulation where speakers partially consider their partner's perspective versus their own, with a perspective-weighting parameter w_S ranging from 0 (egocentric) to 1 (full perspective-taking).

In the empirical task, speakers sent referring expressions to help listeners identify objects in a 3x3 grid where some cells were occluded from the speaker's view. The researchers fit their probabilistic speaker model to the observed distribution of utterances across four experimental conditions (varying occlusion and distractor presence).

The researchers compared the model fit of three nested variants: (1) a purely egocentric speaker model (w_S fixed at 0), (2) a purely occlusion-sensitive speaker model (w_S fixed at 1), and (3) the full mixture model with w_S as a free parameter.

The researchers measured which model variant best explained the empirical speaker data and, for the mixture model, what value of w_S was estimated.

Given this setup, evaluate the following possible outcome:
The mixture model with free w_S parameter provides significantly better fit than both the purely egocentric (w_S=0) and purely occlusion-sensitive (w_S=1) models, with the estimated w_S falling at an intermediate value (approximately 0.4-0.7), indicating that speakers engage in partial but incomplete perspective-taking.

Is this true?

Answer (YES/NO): NO